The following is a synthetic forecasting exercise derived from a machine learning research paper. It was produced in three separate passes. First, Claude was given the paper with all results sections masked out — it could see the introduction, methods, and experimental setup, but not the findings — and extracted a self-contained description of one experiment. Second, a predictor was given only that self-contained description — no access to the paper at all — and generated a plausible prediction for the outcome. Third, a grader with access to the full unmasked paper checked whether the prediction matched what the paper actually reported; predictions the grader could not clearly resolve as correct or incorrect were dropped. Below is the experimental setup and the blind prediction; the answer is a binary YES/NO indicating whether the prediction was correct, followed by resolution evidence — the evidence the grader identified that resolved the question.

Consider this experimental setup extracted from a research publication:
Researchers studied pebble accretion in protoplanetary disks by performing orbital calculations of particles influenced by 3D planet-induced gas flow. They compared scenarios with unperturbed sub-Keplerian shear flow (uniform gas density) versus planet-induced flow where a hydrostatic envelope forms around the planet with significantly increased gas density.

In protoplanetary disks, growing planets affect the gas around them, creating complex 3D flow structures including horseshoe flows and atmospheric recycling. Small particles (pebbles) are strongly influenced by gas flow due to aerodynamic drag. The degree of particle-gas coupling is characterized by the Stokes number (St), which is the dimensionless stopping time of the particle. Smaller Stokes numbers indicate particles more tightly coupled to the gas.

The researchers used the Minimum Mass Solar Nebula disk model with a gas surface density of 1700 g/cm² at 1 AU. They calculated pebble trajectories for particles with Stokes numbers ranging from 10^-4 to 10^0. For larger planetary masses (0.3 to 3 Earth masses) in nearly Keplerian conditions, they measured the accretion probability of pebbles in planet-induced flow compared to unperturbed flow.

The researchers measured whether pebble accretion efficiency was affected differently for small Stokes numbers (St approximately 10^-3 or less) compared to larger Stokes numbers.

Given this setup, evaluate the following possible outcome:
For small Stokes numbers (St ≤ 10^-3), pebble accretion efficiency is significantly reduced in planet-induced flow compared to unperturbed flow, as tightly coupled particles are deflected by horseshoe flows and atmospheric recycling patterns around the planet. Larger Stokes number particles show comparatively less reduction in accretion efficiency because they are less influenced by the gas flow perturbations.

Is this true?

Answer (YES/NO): YES